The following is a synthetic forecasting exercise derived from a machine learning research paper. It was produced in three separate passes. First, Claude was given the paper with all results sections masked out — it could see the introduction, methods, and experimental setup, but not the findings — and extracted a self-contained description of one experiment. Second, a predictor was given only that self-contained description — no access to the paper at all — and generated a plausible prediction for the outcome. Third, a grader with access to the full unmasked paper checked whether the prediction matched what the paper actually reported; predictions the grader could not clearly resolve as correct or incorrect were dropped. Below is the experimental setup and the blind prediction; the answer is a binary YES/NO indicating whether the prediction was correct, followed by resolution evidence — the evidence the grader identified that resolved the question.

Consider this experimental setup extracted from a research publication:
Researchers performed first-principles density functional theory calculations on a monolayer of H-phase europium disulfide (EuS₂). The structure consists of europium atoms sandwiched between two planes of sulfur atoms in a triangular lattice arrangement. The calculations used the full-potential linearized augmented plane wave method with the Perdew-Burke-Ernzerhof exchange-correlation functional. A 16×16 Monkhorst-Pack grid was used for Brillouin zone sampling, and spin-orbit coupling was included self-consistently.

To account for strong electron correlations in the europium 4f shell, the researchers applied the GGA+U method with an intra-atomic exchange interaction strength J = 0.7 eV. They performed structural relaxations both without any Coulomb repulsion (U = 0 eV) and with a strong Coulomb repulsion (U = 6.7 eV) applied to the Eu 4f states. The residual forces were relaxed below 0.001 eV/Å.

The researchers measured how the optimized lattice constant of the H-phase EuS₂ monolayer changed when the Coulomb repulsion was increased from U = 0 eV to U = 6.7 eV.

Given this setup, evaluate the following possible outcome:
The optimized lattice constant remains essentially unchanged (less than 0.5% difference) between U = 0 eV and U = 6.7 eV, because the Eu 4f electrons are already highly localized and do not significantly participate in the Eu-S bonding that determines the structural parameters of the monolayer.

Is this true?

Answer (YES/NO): NO